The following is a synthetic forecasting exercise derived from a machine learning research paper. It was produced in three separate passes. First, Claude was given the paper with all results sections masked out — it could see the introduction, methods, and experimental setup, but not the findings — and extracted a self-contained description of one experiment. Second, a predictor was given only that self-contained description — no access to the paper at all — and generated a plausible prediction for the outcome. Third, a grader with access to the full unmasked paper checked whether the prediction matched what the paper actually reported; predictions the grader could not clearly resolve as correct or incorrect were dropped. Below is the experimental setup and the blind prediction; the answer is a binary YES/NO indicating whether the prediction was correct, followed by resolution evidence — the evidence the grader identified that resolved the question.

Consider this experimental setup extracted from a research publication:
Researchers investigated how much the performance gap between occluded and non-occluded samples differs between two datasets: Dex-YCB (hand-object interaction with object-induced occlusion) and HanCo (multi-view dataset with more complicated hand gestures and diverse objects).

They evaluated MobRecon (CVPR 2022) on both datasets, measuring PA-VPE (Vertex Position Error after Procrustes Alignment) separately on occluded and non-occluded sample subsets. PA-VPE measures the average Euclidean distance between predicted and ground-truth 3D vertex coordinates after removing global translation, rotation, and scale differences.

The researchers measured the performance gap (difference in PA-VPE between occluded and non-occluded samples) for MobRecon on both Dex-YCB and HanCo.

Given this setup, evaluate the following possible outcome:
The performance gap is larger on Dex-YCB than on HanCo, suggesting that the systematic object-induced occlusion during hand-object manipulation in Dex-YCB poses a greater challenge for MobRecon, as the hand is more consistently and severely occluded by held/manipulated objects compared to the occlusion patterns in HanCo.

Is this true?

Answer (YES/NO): NO